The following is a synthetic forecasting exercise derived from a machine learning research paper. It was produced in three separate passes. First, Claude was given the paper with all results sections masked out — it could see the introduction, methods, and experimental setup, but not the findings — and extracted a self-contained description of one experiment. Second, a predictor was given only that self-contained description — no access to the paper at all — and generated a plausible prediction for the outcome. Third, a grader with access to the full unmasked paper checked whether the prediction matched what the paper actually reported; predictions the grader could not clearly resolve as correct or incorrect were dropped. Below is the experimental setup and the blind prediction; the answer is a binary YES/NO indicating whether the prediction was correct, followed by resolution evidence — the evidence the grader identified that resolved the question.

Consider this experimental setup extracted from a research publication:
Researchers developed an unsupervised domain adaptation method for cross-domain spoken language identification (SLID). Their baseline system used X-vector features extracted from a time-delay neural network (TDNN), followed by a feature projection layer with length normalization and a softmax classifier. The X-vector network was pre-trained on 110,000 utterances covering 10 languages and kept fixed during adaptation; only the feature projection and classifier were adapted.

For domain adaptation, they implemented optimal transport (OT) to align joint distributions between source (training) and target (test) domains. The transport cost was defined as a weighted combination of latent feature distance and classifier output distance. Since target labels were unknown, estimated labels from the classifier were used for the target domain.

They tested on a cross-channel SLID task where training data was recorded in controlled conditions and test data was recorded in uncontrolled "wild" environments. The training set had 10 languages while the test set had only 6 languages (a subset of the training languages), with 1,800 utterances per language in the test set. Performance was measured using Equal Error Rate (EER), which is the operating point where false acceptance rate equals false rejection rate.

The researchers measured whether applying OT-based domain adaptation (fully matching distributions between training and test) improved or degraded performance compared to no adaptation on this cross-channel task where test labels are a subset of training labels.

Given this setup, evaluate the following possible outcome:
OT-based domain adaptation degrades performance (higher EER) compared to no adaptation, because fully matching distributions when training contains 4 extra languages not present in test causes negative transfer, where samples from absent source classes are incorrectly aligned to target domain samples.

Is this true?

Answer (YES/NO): NO